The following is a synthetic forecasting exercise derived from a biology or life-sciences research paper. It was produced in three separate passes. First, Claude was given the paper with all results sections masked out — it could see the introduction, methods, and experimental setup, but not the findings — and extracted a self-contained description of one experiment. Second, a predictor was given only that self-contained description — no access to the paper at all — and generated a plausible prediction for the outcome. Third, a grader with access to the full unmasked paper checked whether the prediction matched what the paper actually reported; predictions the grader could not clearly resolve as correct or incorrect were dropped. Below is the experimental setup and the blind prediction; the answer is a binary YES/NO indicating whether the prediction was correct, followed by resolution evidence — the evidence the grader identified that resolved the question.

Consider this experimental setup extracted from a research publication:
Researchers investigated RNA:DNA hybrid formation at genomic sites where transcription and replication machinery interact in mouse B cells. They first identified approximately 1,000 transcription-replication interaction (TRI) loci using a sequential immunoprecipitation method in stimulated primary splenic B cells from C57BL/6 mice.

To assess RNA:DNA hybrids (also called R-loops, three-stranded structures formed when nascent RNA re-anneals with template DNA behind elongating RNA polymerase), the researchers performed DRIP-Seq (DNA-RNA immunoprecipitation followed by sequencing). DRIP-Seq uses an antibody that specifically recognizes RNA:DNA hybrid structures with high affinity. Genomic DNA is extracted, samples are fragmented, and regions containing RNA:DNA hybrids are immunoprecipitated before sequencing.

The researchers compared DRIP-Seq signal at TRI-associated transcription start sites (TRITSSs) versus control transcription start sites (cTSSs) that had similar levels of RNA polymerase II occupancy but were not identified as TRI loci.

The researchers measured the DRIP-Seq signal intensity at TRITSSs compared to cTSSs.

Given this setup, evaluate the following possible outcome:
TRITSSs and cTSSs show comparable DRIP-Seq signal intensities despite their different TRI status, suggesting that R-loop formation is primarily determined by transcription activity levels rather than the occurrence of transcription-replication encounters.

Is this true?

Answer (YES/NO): NO